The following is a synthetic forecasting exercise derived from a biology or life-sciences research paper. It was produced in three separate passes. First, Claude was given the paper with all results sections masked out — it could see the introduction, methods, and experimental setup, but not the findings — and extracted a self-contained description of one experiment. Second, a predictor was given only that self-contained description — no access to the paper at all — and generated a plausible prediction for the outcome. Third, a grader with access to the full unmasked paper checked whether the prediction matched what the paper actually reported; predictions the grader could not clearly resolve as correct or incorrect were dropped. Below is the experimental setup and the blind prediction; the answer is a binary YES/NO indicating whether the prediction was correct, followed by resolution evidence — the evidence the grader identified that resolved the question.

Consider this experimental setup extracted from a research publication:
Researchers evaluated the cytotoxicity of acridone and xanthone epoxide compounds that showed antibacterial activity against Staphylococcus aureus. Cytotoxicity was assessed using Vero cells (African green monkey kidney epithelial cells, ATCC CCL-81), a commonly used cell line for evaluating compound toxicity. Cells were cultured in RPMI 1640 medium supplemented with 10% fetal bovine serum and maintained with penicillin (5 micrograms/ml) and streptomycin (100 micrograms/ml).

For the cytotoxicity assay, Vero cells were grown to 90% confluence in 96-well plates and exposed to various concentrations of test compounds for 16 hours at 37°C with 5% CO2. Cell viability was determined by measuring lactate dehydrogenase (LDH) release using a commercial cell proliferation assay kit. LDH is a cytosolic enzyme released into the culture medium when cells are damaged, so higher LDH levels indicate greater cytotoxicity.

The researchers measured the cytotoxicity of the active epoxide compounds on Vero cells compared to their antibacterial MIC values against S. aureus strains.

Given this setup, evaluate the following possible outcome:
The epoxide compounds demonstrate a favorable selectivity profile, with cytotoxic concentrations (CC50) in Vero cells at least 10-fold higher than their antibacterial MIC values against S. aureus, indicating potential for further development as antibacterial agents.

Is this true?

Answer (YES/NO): NO